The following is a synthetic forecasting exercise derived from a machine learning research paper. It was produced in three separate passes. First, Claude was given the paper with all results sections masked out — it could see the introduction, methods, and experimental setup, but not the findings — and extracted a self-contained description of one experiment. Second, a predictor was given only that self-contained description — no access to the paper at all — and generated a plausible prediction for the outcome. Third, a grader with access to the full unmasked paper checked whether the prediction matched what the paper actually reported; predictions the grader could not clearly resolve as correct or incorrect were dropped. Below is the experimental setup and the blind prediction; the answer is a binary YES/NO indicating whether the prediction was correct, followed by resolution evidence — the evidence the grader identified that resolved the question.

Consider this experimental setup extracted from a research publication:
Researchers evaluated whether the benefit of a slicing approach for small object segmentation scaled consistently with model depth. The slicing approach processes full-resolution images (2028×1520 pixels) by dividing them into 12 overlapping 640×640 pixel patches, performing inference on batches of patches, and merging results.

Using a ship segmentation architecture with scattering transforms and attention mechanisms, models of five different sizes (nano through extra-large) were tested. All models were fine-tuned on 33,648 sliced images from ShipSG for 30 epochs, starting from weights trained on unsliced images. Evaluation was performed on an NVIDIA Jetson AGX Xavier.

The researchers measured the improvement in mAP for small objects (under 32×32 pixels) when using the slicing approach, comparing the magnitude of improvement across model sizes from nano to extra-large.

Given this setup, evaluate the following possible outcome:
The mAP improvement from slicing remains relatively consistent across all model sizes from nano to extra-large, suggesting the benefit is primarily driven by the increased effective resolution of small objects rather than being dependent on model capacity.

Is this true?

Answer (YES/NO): NO